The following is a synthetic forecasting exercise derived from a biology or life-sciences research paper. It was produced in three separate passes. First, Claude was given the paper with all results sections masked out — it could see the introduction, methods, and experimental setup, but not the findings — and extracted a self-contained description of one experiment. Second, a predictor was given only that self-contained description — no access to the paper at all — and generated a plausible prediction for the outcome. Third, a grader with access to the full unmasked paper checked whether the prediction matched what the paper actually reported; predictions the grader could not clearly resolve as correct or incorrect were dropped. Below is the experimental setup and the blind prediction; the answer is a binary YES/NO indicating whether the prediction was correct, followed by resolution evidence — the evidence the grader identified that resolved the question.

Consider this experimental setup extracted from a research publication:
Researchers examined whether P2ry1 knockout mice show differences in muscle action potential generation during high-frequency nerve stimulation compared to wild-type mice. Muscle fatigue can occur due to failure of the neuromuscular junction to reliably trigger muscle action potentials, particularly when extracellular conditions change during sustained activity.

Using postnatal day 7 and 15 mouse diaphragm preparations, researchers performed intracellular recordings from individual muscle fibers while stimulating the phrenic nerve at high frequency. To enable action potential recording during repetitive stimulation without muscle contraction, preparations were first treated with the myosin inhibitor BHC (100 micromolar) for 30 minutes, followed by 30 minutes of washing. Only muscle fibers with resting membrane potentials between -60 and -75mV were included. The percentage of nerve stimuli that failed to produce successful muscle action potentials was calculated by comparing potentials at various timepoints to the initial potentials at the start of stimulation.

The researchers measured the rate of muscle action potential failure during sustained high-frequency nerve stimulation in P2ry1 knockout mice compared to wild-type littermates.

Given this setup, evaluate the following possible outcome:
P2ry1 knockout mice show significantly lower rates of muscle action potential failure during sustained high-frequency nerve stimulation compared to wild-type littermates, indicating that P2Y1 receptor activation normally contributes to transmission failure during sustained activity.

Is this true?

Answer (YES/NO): NO